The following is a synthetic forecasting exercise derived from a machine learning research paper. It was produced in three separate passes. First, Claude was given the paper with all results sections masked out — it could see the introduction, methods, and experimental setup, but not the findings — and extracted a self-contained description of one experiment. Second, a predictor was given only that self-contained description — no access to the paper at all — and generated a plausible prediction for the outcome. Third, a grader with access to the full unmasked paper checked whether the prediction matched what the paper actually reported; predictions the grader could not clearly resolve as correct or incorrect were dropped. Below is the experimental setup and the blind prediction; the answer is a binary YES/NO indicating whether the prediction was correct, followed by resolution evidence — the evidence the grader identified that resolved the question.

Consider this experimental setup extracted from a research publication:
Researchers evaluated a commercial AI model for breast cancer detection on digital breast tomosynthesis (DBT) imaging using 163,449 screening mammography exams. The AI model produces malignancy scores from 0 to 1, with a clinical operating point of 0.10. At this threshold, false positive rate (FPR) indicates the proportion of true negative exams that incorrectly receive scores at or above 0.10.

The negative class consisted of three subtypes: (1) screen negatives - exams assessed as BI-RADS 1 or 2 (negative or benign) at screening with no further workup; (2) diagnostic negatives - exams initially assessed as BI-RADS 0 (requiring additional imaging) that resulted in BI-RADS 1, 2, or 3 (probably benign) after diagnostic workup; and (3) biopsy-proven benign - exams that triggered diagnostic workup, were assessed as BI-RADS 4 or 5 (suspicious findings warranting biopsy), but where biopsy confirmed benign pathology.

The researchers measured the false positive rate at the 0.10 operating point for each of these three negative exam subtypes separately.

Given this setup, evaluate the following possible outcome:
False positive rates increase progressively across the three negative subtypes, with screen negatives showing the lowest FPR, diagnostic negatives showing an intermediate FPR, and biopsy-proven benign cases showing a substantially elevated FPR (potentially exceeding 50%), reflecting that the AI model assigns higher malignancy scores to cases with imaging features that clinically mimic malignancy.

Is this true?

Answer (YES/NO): NO